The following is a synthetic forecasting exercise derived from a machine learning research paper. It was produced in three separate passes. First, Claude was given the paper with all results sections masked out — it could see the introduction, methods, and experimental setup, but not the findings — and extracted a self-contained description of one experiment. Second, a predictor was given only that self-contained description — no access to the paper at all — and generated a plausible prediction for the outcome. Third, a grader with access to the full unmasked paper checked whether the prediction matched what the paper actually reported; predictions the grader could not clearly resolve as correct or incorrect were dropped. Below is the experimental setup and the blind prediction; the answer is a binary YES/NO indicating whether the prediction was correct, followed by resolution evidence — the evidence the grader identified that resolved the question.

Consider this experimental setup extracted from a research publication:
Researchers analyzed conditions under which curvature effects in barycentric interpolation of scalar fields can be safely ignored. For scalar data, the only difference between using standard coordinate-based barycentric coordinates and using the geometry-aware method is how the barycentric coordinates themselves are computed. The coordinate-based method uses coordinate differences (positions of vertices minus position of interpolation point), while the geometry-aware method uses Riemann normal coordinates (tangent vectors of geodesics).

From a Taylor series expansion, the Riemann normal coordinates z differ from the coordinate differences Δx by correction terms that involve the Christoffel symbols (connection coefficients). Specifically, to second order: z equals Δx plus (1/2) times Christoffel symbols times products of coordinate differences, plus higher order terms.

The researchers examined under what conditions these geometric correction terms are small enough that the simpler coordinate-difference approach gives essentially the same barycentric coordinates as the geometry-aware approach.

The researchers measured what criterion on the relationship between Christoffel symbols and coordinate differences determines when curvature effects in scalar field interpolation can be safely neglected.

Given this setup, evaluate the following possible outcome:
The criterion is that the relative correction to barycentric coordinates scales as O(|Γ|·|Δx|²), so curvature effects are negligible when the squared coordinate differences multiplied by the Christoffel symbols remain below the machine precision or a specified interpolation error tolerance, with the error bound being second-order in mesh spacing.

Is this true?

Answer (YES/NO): NO